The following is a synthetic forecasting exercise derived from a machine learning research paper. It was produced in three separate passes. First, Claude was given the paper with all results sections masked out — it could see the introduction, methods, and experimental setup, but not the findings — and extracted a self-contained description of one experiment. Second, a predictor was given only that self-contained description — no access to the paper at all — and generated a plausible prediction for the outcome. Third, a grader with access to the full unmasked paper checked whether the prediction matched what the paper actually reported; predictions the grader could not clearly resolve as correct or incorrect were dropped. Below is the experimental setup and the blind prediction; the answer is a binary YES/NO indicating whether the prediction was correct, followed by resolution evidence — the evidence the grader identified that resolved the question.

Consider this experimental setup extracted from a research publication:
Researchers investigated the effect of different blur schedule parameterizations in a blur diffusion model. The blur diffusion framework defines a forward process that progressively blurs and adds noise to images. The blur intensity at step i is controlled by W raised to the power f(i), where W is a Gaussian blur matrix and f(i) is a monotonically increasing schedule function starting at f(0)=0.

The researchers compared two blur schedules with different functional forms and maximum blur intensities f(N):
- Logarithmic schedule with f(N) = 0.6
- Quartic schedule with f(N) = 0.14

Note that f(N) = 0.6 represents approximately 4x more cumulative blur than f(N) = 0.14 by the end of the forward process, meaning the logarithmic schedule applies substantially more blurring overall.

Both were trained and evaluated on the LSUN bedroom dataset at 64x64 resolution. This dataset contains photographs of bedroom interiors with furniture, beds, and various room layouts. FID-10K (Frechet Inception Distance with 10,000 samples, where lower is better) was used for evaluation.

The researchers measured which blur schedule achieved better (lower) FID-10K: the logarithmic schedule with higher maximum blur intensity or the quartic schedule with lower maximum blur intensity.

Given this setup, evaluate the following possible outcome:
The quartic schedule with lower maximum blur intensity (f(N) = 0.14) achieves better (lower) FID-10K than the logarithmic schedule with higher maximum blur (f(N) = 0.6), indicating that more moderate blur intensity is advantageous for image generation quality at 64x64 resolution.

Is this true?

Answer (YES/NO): YES